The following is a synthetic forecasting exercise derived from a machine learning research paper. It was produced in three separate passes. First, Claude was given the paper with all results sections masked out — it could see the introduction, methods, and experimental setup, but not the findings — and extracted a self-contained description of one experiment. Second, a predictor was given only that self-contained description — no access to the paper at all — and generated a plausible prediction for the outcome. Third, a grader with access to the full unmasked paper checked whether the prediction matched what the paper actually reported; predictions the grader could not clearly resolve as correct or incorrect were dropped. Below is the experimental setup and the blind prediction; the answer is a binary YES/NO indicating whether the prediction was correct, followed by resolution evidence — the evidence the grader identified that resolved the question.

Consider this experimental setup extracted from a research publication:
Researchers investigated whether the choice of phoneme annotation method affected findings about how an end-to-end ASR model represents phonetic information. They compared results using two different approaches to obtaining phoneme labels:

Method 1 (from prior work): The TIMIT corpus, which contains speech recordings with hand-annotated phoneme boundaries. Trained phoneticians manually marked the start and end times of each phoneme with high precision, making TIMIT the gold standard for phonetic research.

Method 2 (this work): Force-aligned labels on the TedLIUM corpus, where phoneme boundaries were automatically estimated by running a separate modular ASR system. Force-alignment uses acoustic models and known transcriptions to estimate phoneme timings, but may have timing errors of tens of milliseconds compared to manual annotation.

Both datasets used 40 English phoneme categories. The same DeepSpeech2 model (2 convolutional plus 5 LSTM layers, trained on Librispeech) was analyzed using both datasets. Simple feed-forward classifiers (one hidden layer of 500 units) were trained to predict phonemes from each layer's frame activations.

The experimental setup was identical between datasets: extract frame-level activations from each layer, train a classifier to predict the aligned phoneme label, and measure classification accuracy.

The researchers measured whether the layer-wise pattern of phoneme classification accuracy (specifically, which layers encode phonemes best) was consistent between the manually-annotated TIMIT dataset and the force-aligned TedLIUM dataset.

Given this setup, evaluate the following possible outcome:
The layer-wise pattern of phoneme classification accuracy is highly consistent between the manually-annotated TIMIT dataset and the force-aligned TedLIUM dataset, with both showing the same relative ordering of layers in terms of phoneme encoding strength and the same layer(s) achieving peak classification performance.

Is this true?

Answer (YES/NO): YES